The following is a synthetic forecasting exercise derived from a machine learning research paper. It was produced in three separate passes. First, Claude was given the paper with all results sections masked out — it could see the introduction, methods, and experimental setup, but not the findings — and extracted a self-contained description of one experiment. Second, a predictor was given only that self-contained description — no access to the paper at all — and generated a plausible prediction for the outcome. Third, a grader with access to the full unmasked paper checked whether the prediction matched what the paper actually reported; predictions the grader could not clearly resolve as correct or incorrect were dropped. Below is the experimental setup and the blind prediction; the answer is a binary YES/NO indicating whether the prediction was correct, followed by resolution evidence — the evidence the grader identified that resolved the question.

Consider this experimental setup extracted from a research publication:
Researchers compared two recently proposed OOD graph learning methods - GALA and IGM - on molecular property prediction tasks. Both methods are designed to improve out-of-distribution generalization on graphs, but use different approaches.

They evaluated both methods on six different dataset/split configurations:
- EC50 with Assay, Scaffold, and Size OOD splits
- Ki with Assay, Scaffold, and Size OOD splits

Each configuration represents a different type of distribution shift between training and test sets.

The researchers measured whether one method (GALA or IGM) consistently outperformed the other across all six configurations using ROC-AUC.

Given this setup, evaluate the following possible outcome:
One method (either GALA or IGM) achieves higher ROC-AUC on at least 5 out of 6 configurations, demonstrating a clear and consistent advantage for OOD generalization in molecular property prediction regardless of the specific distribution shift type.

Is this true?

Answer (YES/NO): NO